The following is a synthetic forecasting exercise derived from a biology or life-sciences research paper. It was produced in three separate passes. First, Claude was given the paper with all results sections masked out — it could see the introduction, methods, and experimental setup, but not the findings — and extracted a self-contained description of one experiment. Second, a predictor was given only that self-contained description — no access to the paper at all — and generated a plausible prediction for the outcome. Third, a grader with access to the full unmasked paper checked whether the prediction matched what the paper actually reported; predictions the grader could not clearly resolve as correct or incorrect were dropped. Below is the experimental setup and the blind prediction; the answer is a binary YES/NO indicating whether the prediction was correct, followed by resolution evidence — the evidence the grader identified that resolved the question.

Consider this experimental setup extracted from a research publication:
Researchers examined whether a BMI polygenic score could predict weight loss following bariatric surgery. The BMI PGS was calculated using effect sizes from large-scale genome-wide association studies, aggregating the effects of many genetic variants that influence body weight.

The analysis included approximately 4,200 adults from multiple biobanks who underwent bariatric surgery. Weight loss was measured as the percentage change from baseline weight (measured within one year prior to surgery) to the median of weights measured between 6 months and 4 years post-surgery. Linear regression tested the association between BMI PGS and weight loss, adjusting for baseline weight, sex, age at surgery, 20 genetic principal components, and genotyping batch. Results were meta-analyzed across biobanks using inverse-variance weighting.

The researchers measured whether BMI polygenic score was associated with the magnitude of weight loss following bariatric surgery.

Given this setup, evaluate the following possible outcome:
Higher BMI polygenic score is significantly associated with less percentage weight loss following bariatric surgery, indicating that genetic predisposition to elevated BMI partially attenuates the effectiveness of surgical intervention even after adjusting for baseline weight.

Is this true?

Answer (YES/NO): YES